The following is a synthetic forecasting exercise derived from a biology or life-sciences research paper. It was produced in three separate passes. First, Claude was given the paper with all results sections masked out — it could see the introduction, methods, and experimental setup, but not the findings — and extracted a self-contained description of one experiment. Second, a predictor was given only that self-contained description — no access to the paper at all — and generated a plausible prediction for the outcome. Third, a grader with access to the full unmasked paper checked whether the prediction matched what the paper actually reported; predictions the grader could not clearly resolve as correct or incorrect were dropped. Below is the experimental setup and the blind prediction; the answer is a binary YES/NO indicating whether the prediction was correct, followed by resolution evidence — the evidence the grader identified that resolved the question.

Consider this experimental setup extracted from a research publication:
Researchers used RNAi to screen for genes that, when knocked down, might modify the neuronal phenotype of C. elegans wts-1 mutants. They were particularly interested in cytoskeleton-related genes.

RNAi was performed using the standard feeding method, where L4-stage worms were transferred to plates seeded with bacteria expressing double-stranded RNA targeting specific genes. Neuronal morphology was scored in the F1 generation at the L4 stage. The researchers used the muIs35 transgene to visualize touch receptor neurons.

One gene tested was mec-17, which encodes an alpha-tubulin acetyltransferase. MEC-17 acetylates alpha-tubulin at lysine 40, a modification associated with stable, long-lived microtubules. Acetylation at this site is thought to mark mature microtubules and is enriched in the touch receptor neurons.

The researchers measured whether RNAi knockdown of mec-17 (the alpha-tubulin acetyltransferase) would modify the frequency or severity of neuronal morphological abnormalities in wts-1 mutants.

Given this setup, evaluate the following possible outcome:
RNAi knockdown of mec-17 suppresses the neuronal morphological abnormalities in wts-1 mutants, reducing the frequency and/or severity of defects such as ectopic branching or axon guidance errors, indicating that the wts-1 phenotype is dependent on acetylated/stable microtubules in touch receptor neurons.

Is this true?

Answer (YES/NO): NO